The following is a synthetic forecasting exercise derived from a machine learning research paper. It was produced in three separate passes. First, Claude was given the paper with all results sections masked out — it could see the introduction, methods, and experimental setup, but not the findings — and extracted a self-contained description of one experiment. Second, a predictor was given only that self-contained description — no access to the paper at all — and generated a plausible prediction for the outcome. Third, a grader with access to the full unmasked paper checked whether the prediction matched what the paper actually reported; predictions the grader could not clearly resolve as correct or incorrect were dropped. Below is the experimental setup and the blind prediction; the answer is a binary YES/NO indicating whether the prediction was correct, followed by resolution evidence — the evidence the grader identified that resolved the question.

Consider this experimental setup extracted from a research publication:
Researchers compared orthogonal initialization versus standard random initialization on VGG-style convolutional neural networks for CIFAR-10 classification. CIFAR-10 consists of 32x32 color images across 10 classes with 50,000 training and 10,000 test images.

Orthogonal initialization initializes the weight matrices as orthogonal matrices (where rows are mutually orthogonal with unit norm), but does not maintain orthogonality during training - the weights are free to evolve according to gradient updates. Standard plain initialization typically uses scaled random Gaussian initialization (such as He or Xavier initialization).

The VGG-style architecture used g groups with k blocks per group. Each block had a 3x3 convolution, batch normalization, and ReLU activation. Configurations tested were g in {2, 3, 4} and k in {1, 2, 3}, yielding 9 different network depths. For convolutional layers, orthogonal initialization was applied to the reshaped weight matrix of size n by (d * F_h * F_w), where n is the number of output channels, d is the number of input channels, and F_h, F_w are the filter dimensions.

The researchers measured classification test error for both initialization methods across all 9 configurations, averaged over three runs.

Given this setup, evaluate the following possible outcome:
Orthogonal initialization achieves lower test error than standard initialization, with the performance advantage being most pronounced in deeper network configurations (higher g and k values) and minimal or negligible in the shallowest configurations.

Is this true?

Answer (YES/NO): NO